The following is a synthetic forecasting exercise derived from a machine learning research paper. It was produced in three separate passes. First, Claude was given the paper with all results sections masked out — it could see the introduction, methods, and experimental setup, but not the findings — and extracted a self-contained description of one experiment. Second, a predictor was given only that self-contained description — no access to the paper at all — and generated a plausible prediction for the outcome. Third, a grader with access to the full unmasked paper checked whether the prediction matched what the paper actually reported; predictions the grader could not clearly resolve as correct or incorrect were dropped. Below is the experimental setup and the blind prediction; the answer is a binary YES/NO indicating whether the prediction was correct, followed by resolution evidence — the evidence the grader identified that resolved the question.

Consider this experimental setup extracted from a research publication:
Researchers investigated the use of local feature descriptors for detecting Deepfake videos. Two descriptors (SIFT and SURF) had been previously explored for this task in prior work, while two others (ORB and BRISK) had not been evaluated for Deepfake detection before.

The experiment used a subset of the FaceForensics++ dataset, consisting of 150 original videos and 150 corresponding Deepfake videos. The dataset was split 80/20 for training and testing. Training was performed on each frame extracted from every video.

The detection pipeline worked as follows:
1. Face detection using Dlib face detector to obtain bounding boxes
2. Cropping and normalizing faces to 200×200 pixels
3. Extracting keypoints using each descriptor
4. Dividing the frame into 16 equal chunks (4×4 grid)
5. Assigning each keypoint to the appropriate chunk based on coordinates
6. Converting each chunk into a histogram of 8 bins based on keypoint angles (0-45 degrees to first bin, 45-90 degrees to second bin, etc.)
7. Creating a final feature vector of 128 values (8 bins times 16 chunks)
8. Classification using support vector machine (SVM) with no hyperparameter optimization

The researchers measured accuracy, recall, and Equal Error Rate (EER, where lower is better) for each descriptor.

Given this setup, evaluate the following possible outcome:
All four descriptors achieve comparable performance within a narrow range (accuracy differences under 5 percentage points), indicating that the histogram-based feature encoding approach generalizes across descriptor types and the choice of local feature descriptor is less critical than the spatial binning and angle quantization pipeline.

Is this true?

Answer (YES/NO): NO